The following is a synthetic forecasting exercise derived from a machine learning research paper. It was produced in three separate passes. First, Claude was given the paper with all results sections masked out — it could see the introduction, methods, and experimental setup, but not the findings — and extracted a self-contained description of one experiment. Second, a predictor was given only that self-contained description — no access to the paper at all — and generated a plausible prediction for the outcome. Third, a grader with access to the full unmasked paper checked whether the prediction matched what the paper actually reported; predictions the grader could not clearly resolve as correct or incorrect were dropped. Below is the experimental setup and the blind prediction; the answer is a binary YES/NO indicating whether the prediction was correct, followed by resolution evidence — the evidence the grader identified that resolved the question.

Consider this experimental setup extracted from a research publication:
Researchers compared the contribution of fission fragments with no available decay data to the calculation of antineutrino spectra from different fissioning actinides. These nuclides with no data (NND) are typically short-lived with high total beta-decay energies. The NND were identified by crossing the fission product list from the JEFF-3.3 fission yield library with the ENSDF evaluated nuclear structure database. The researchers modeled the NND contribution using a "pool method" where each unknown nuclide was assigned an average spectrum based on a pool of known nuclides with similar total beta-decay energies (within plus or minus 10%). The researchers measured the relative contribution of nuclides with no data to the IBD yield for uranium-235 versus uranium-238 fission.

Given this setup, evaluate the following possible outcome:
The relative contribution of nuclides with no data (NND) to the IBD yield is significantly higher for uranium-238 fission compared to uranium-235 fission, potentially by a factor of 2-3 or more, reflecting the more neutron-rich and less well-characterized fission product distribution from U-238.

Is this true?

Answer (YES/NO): YES